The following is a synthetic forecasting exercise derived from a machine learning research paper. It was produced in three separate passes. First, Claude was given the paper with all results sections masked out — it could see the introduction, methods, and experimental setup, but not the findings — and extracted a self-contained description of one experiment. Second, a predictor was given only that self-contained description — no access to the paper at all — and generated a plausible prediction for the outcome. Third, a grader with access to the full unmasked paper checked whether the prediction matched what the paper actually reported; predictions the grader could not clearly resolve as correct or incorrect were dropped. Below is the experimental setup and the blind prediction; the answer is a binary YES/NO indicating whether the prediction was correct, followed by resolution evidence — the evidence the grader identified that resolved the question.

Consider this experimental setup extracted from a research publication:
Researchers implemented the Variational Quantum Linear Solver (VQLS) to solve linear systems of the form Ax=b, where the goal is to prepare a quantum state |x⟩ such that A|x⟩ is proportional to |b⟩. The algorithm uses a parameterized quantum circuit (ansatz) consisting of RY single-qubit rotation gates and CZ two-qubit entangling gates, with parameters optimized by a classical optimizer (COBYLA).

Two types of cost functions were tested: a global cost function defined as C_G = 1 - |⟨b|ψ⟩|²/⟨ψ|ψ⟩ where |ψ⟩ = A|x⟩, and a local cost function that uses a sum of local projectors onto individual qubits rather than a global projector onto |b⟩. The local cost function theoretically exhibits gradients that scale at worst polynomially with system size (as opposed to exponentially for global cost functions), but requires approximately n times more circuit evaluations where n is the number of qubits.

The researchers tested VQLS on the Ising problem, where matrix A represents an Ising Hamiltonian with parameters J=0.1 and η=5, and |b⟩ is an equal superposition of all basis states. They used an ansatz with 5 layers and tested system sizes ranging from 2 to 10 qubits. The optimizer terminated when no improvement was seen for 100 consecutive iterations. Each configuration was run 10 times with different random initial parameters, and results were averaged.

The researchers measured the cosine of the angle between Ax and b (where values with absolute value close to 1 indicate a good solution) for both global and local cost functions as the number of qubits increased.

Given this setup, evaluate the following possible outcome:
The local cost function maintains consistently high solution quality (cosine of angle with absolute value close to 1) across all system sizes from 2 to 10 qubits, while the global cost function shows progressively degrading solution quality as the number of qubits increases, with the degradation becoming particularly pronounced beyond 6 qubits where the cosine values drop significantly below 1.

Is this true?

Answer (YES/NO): NO